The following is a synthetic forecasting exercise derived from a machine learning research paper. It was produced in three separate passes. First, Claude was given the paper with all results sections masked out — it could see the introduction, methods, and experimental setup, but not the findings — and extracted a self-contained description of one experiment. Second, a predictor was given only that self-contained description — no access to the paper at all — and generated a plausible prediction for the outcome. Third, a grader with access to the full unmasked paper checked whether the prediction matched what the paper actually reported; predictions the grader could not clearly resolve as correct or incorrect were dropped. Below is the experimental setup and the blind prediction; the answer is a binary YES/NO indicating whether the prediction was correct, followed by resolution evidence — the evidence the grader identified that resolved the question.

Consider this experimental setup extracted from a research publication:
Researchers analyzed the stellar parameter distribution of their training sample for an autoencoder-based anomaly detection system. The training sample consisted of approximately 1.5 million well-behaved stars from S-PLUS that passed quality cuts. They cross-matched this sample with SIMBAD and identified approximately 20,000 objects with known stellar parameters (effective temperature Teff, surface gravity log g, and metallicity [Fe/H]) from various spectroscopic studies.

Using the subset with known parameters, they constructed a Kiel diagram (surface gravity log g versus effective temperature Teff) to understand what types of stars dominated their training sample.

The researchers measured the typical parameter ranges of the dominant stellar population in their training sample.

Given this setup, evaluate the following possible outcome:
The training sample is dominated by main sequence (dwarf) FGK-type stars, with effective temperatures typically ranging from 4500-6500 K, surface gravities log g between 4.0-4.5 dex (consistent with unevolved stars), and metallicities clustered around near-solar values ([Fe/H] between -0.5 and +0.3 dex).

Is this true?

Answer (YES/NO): NO